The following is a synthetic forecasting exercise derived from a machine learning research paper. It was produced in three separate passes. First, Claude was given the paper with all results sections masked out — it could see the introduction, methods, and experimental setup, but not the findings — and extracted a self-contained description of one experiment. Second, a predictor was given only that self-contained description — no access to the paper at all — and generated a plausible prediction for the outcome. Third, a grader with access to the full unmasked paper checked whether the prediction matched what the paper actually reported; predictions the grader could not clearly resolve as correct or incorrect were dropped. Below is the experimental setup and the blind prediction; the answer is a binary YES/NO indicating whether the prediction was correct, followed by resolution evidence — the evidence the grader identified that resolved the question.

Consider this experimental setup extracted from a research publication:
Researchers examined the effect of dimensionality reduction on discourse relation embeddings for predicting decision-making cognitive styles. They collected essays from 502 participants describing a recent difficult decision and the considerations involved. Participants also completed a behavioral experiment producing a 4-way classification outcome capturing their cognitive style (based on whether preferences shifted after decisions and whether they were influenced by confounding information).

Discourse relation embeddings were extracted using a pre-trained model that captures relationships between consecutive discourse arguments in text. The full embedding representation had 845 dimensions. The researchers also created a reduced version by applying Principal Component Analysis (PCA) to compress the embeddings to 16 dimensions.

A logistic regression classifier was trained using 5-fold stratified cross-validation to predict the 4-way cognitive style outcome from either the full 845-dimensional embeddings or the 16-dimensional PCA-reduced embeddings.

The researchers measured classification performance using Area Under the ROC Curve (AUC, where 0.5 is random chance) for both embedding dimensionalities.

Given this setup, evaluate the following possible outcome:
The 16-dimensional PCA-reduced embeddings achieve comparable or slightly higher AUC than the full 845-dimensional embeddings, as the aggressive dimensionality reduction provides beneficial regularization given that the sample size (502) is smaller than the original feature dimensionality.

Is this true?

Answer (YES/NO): YES